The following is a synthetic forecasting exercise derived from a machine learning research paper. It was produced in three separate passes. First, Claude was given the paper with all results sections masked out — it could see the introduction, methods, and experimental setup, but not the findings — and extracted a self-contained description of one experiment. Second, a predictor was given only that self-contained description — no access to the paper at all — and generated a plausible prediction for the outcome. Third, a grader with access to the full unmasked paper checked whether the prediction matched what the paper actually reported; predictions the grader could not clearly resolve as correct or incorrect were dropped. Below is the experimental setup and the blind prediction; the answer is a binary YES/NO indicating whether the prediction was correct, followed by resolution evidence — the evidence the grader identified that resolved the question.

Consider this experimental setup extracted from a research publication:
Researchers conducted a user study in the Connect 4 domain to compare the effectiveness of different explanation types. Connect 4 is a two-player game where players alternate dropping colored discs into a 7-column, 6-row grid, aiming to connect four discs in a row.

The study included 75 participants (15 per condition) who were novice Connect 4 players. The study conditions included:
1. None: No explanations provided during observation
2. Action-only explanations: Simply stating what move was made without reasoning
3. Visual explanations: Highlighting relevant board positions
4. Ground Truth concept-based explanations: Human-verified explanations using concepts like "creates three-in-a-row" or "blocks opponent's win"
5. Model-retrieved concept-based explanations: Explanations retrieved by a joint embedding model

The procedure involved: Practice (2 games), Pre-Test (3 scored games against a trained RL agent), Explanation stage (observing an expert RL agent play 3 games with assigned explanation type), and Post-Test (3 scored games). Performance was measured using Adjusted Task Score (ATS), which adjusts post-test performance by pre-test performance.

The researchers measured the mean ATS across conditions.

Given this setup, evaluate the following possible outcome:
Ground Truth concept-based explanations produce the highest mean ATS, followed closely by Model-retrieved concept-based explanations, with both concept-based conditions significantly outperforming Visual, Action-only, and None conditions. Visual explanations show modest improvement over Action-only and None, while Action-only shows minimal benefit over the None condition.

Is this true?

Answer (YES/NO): NO